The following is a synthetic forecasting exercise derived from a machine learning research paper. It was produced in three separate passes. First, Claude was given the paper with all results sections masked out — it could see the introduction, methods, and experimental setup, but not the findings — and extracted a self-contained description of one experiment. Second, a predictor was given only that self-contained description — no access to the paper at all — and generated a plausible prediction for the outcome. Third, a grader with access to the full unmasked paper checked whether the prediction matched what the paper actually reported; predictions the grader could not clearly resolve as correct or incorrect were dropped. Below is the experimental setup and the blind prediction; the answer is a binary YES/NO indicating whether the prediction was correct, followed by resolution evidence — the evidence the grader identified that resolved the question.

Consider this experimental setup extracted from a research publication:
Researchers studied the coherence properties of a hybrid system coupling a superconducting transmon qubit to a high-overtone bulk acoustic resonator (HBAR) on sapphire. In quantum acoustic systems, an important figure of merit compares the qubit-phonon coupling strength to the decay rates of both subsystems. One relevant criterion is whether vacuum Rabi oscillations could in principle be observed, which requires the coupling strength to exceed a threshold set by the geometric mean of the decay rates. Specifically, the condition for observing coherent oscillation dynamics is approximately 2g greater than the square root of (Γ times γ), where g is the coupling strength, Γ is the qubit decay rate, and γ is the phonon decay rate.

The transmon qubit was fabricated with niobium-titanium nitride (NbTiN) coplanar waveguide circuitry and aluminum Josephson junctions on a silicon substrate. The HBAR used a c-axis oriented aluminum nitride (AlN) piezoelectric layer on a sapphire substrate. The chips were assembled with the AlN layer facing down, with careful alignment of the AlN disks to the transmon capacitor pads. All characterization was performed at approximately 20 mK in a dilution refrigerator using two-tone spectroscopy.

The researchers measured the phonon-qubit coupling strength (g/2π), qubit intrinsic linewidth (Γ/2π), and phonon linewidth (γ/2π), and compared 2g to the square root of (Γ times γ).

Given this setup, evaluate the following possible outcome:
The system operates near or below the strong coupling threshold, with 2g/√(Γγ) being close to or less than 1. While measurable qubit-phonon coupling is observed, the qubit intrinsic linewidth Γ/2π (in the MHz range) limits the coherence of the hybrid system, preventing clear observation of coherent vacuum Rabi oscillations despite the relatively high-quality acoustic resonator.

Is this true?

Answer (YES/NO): NO